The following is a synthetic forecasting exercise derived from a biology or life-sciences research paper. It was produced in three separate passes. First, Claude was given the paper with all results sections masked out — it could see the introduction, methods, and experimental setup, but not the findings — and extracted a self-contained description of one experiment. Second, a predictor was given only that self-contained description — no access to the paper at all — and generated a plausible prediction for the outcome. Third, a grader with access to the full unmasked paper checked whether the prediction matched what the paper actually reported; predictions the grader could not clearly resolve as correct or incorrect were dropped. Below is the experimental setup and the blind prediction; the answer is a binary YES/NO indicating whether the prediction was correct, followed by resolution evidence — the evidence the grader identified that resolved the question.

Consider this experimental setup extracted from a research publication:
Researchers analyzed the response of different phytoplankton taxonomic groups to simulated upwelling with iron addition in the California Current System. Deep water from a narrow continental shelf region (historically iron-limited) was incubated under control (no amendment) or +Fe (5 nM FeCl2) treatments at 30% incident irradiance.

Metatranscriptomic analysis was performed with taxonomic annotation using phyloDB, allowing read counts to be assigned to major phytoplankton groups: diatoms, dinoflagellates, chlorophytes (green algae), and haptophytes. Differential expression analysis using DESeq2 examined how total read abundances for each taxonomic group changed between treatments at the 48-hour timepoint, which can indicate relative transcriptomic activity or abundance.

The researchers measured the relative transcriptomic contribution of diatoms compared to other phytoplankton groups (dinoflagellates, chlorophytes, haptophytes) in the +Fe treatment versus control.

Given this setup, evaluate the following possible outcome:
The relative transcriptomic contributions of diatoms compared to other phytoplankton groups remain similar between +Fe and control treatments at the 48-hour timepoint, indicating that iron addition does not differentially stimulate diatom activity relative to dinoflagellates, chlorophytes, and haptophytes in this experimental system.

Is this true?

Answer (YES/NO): YES